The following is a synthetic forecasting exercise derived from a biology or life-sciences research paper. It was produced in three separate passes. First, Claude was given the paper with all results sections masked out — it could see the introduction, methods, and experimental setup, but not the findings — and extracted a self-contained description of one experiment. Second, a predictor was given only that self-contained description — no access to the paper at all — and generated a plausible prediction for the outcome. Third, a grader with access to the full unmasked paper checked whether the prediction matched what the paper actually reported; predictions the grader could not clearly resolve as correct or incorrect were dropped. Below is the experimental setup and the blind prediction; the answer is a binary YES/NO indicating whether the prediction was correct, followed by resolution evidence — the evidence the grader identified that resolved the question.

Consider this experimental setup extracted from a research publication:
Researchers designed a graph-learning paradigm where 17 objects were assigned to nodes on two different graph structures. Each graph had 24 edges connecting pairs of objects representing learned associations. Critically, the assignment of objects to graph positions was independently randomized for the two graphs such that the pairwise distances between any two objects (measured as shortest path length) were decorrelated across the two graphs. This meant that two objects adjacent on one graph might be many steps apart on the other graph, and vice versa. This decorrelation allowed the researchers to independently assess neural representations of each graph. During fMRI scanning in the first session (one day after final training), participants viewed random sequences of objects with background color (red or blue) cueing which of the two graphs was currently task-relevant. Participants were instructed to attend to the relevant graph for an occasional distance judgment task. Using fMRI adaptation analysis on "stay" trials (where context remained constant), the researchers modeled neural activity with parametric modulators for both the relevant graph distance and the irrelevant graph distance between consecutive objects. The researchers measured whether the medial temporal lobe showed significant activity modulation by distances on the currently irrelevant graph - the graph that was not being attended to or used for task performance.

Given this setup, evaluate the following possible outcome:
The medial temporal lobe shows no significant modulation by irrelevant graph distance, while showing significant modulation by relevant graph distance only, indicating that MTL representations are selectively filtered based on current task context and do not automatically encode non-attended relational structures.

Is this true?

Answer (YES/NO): NO